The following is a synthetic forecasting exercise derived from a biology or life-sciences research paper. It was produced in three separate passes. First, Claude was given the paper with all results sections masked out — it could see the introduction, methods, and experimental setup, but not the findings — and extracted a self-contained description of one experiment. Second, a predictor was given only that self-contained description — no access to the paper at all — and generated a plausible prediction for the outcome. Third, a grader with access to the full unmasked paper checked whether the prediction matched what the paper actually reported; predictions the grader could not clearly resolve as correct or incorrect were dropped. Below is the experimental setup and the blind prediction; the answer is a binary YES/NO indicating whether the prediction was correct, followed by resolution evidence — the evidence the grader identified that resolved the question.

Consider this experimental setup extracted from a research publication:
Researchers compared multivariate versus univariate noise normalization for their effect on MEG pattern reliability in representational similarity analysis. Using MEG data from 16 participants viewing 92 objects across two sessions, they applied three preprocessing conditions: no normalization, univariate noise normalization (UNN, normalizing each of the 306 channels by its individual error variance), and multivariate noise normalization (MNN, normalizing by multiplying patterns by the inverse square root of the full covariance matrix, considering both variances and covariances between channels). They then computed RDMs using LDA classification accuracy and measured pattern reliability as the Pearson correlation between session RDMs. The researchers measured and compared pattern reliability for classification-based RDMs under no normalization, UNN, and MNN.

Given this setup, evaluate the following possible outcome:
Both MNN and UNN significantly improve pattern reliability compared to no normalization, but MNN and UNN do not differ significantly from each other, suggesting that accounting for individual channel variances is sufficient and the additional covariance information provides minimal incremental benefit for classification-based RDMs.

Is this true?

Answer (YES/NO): NO